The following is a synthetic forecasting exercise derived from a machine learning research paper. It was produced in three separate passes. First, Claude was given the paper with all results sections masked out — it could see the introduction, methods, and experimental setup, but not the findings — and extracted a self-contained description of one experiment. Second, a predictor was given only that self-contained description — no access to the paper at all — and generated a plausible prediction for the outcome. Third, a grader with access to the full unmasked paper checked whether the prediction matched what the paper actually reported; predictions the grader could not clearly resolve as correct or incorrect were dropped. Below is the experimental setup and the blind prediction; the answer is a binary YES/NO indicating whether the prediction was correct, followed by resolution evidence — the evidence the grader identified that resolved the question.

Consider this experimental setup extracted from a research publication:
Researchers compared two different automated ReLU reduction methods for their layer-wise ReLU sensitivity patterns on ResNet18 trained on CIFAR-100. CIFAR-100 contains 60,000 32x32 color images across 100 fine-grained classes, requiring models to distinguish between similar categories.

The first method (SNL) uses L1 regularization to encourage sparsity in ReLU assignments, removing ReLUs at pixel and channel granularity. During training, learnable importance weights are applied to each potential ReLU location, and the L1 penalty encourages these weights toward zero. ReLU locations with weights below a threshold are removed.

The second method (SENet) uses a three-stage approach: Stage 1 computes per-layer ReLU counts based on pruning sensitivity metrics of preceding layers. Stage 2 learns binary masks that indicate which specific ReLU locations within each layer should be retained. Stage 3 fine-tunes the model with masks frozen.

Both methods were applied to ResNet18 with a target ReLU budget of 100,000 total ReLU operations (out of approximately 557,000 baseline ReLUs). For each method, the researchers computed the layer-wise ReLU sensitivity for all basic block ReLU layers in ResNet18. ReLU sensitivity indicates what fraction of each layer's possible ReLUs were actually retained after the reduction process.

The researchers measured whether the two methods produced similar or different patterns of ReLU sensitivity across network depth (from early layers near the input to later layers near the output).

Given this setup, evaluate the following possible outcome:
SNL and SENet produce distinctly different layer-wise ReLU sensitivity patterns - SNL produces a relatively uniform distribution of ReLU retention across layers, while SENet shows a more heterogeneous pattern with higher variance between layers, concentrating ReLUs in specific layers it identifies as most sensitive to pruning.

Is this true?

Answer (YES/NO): NO